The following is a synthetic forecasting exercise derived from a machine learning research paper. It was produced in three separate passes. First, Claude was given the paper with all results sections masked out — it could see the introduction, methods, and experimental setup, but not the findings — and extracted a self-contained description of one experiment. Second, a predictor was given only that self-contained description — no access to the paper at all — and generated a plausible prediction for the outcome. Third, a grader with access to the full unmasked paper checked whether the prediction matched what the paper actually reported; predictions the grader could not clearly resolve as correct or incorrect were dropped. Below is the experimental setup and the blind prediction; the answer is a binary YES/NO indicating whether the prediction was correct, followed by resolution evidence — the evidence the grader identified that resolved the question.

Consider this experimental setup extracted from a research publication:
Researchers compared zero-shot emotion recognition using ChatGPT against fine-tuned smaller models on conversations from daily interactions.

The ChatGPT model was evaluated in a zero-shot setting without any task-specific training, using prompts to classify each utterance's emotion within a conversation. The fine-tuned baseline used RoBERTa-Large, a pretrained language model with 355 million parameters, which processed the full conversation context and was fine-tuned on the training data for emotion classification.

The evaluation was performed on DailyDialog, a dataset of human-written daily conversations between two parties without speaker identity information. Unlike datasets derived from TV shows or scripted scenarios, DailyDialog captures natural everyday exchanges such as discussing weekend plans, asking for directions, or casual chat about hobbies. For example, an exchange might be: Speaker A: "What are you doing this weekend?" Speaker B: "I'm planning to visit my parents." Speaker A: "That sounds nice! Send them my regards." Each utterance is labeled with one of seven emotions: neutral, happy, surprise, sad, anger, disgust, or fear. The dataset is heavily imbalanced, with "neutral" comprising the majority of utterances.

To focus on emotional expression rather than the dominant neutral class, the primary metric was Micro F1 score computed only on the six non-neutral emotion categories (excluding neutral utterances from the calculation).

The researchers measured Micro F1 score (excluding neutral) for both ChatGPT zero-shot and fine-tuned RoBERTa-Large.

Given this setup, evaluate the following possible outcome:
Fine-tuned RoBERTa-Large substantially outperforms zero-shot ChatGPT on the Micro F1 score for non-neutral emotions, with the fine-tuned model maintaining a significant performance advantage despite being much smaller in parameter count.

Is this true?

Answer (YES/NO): YES